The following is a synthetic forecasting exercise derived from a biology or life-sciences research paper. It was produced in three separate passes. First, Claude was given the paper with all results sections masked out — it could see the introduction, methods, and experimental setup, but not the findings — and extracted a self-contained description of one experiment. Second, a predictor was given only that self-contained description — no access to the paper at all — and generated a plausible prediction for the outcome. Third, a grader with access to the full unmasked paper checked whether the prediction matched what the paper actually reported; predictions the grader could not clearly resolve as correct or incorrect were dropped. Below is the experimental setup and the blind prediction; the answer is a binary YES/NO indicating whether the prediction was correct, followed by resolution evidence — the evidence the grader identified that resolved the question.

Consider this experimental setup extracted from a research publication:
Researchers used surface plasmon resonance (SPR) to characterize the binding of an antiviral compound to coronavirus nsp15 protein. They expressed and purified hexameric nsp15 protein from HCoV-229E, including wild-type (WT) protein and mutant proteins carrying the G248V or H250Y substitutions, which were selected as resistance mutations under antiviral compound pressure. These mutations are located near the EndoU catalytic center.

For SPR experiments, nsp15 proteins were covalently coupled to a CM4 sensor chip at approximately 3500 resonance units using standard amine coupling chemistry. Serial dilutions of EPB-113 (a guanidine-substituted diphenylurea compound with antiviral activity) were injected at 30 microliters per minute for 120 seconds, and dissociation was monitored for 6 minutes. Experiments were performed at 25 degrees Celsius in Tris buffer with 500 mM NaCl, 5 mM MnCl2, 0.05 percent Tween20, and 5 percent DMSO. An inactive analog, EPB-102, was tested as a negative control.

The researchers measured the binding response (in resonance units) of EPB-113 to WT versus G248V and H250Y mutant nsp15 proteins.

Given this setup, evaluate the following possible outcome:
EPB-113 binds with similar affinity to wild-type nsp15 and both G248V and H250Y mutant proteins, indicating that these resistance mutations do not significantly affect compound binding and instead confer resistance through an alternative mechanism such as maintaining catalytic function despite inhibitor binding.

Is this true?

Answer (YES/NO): NO